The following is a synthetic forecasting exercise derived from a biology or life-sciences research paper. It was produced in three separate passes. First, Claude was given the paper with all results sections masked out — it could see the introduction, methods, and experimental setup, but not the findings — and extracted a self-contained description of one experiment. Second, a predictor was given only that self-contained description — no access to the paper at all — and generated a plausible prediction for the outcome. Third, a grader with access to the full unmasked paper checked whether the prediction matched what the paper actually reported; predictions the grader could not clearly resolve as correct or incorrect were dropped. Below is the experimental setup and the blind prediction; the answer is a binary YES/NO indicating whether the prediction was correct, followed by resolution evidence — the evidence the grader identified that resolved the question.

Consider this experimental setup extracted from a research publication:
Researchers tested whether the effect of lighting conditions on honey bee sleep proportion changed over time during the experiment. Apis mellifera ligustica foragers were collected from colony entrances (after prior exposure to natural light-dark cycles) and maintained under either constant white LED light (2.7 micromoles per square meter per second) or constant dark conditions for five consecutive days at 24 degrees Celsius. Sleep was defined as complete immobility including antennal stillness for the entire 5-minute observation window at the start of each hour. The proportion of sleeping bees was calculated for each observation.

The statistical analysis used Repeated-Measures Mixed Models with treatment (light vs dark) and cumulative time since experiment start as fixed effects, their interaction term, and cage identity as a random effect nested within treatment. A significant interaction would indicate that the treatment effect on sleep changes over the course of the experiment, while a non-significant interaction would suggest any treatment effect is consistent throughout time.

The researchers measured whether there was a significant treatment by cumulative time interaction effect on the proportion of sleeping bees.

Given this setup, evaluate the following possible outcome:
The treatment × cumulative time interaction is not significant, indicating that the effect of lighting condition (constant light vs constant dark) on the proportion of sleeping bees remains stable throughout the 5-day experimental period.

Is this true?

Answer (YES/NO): NO